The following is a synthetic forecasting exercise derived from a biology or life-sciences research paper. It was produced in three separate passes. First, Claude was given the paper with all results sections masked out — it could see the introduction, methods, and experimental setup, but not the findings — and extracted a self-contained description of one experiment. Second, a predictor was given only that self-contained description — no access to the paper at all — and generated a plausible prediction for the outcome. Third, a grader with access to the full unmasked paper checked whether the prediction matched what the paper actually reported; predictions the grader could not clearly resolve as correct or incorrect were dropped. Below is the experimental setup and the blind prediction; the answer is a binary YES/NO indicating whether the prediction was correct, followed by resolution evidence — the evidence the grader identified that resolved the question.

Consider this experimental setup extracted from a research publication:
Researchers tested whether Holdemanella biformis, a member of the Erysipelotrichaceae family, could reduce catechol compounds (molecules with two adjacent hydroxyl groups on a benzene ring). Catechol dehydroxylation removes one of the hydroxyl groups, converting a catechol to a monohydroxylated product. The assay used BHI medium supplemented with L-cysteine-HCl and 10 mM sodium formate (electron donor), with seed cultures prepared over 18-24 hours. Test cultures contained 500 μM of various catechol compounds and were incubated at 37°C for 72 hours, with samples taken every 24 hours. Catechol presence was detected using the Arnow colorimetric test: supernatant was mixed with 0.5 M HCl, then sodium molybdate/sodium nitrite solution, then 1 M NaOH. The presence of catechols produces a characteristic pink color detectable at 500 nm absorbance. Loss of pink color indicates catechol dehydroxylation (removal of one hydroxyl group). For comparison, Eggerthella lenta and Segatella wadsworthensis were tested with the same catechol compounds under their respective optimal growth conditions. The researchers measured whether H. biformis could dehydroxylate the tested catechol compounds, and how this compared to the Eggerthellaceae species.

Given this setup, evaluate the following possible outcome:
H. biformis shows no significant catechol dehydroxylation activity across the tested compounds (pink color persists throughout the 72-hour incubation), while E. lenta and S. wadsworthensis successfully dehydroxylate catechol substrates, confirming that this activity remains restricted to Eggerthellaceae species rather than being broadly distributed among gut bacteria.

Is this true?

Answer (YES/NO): NO